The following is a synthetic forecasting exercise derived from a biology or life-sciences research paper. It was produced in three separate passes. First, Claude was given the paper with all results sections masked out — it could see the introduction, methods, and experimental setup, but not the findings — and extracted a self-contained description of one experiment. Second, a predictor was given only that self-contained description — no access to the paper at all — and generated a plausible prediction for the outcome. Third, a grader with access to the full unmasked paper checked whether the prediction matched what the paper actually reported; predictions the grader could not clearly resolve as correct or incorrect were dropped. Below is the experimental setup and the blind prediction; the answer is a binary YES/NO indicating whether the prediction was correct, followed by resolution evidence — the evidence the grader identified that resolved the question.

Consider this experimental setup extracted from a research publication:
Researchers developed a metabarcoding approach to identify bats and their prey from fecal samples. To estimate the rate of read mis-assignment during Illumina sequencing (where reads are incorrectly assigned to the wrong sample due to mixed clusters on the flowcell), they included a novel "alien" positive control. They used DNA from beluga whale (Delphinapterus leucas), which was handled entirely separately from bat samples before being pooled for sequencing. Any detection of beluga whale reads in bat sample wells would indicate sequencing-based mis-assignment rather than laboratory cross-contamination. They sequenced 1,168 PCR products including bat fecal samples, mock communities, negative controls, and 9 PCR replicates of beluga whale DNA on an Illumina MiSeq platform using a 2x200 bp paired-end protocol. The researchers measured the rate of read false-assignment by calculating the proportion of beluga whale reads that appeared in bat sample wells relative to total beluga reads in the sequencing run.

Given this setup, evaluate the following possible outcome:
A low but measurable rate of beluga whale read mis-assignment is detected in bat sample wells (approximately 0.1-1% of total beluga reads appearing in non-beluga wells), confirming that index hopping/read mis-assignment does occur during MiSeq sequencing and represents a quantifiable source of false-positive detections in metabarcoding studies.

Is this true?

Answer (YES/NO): YES